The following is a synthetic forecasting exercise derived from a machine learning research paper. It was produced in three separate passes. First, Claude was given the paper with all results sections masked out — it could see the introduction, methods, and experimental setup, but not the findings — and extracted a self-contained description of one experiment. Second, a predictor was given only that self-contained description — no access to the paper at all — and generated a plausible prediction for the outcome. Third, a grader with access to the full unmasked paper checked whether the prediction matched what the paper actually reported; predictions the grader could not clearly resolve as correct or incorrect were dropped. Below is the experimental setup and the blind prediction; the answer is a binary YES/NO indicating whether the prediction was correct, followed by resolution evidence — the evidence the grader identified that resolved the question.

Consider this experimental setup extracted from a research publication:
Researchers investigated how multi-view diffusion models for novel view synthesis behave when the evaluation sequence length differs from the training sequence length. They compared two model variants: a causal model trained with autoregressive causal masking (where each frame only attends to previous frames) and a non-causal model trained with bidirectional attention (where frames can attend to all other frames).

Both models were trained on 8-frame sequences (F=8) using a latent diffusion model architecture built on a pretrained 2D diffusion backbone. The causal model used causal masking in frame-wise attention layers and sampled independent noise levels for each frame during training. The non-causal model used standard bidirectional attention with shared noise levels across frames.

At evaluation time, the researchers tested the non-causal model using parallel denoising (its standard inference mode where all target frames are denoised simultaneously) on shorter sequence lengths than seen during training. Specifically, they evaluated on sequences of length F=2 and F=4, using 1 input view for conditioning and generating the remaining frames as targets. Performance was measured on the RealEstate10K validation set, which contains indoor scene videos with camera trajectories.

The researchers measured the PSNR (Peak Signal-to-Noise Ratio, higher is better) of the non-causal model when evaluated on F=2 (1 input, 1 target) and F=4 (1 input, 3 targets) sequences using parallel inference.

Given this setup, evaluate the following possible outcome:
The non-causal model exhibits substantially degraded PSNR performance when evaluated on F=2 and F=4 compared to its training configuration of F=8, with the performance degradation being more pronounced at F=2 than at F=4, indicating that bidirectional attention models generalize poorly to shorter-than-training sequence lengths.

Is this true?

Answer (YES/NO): YES